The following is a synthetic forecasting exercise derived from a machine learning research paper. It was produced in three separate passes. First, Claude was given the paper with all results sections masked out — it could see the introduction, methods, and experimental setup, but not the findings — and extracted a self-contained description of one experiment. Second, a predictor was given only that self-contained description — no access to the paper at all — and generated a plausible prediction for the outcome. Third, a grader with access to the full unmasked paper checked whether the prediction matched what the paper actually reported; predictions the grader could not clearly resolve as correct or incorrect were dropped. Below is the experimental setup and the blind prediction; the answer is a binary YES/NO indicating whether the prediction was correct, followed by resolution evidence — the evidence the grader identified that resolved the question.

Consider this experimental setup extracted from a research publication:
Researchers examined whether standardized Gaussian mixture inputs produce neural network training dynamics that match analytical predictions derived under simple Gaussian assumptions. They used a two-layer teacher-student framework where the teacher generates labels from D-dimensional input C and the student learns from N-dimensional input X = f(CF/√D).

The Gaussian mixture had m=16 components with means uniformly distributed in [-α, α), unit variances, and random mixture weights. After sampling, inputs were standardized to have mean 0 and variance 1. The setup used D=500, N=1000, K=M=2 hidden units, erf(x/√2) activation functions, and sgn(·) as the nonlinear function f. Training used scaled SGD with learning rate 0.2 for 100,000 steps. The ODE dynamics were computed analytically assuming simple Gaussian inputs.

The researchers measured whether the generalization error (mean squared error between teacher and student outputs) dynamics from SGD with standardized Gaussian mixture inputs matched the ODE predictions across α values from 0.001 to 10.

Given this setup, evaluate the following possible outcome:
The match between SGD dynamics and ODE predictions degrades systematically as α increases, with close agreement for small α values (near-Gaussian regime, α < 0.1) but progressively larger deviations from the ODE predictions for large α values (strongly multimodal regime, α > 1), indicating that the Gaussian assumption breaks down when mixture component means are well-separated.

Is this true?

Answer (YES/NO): NO